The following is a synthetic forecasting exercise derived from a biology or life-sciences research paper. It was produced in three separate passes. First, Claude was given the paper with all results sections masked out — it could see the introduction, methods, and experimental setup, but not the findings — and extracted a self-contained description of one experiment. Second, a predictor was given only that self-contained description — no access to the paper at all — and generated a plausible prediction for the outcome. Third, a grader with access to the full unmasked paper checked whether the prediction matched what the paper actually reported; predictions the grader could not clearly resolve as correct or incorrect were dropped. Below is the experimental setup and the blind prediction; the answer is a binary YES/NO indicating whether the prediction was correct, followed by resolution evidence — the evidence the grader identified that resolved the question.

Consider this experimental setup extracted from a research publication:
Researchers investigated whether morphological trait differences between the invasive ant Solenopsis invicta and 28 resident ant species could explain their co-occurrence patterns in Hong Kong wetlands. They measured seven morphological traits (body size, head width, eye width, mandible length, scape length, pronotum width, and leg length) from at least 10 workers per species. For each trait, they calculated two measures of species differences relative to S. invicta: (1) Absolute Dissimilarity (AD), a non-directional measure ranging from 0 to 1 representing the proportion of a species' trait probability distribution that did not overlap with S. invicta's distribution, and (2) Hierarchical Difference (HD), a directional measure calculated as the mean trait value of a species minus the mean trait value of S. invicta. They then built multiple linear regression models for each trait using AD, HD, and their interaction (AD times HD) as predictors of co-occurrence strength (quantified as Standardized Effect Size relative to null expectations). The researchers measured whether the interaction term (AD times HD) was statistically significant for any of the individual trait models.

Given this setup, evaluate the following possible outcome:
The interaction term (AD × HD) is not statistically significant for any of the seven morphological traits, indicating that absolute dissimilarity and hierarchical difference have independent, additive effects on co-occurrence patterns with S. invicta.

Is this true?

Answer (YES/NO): NO